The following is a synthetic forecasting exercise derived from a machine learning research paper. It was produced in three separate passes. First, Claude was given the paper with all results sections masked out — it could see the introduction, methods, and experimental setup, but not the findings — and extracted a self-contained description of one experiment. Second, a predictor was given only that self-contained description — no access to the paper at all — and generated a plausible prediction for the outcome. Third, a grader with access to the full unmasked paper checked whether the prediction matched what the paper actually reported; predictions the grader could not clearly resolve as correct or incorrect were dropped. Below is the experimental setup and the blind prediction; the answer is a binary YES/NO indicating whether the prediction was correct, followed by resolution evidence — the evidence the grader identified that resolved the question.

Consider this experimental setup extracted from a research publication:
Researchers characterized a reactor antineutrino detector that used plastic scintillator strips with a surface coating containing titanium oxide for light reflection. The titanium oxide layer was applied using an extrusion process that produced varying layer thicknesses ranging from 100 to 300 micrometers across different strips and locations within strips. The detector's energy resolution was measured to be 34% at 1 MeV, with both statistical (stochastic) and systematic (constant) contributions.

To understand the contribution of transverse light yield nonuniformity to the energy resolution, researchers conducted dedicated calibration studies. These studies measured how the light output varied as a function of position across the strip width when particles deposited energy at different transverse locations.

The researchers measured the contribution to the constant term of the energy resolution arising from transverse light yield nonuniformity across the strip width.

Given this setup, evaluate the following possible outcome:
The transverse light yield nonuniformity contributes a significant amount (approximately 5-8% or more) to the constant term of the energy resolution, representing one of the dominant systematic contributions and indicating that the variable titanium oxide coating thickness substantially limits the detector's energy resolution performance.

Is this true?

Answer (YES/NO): YES